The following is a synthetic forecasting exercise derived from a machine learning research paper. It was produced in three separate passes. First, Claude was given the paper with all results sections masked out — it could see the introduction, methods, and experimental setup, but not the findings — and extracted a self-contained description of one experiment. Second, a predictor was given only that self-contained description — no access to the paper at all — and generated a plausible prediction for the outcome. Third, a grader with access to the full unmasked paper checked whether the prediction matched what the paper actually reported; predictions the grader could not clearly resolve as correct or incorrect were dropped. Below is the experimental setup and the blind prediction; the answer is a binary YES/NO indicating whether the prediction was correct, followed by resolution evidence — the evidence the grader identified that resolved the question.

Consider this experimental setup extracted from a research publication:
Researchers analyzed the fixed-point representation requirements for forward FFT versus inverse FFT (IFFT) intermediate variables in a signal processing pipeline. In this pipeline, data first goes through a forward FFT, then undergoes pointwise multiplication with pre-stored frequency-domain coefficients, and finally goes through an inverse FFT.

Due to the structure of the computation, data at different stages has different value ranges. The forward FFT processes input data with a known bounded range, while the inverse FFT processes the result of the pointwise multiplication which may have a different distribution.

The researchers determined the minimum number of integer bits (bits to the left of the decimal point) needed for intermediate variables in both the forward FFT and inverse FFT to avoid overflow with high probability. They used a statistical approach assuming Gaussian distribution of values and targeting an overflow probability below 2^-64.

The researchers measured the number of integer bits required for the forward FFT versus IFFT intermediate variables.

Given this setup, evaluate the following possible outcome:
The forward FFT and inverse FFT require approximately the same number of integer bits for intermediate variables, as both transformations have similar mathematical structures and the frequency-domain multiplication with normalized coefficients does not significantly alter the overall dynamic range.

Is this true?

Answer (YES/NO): NO